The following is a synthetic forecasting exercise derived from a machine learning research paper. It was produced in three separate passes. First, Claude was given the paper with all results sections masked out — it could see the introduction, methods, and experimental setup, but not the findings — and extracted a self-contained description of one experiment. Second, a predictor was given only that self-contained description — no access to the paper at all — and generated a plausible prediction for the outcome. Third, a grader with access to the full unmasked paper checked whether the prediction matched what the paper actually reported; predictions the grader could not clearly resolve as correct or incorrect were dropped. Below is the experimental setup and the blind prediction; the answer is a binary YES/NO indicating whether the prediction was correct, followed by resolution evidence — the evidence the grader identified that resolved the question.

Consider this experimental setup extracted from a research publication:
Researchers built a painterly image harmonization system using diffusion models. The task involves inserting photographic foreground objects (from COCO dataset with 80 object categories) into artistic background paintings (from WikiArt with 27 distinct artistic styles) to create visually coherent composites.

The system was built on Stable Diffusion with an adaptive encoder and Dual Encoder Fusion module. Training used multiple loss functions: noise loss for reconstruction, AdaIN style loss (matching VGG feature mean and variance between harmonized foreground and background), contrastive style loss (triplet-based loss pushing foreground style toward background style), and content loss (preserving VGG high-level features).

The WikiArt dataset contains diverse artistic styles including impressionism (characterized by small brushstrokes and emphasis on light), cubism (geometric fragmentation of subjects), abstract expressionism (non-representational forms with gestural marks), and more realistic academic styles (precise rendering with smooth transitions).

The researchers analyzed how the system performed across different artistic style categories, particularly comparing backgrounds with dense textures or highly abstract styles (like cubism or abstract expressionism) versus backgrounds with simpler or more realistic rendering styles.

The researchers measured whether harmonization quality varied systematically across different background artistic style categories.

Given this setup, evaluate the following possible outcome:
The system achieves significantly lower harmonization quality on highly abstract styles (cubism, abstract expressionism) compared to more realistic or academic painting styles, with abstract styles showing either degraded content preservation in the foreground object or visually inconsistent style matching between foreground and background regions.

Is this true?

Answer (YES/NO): NO